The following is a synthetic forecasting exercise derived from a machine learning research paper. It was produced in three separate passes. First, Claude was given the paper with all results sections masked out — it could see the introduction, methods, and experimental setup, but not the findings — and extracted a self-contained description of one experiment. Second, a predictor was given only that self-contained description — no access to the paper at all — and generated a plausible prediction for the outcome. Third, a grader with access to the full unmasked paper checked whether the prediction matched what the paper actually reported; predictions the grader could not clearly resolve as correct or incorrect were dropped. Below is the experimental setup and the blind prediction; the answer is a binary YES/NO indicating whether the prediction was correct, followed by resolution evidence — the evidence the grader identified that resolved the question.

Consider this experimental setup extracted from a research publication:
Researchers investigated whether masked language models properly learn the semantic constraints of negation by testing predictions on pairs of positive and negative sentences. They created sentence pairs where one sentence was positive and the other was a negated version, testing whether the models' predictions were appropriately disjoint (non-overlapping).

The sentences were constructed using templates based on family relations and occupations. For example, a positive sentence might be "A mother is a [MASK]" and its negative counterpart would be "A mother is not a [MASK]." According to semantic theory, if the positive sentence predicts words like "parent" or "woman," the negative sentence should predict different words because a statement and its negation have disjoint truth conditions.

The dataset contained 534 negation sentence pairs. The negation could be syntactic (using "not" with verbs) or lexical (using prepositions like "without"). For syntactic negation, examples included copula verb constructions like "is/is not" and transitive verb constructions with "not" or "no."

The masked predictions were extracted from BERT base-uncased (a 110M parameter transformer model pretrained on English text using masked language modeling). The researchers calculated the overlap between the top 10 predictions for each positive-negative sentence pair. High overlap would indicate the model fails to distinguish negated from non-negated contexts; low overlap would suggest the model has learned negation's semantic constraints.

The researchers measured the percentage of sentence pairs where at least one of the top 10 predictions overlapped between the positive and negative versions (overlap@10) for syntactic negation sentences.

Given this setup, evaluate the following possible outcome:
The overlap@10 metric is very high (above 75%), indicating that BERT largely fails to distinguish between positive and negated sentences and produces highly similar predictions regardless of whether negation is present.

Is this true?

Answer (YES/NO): NO